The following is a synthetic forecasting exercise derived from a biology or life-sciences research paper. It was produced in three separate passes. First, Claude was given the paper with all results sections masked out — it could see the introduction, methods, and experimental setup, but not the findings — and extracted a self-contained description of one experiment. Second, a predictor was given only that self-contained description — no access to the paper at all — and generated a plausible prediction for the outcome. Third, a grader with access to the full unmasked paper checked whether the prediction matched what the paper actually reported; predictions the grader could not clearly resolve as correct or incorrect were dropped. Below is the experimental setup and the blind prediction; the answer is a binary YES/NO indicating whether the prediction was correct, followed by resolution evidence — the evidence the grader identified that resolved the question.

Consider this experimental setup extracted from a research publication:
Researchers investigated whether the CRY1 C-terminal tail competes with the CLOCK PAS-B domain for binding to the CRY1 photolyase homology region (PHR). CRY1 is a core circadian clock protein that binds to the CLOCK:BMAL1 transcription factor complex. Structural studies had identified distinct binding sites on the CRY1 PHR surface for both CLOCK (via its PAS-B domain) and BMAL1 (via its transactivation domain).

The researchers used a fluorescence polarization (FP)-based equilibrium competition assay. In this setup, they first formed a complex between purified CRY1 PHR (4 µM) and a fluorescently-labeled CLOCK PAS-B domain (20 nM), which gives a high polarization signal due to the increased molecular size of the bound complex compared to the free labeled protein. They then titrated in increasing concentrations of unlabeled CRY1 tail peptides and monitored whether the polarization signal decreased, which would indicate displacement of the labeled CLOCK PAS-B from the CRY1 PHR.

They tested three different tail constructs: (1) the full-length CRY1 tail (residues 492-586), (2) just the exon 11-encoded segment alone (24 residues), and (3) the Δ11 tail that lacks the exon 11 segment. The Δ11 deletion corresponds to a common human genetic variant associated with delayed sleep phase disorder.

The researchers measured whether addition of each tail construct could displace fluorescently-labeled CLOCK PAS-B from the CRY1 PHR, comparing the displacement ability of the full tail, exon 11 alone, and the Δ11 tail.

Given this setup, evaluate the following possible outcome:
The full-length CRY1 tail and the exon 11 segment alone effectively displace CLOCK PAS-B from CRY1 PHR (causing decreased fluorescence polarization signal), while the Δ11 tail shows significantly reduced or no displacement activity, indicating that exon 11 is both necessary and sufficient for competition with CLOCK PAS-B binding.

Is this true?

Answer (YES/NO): YES